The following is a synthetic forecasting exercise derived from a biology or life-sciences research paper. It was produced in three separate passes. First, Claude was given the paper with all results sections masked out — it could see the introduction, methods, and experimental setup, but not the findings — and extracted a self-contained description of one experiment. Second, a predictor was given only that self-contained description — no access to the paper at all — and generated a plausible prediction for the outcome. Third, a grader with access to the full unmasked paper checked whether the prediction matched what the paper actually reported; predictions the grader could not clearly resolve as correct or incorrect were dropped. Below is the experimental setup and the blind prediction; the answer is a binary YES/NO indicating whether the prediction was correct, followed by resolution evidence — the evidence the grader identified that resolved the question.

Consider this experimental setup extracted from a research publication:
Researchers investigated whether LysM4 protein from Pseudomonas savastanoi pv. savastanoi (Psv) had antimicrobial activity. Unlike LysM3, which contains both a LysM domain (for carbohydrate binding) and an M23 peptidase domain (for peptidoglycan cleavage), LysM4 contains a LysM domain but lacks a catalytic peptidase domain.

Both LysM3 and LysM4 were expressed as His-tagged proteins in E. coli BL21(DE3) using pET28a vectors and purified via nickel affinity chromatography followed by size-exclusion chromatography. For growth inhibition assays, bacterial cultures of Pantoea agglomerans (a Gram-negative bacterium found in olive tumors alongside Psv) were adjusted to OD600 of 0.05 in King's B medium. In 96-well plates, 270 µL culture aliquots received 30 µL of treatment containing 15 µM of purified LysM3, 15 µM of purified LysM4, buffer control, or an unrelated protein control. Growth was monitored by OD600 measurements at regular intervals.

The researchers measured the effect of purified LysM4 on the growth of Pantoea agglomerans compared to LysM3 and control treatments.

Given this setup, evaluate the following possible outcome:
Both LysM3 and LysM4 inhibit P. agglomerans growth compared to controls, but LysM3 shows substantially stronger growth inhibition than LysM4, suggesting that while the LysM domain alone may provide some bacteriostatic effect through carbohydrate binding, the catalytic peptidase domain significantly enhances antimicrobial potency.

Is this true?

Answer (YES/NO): NO